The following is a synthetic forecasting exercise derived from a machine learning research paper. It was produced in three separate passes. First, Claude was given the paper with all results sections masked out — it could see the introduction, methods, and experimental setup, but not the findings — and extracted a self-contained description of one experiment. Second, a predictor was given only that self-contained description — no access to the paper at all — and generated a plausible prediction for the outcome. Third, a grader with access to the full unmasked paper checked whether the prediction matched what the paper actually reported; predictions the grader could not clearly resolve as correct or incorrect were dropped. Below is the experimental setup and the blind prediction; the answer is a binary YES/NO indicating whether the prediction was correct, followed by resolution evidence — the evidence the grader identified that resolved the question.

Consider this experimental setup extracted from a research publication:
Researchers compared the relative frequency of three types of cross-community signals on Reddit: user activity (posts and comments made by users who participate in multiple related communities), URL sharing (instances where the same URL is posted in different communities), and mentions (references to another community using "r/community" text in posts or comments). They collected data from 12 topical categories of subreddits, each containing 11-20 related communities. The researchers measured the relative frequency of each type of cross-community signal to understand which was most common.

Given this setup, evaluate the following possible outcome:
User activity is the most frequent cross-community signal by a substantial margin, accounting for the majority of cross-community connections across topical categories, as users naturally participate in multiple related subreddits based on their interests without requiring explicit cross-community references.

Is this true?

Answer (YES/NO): NO